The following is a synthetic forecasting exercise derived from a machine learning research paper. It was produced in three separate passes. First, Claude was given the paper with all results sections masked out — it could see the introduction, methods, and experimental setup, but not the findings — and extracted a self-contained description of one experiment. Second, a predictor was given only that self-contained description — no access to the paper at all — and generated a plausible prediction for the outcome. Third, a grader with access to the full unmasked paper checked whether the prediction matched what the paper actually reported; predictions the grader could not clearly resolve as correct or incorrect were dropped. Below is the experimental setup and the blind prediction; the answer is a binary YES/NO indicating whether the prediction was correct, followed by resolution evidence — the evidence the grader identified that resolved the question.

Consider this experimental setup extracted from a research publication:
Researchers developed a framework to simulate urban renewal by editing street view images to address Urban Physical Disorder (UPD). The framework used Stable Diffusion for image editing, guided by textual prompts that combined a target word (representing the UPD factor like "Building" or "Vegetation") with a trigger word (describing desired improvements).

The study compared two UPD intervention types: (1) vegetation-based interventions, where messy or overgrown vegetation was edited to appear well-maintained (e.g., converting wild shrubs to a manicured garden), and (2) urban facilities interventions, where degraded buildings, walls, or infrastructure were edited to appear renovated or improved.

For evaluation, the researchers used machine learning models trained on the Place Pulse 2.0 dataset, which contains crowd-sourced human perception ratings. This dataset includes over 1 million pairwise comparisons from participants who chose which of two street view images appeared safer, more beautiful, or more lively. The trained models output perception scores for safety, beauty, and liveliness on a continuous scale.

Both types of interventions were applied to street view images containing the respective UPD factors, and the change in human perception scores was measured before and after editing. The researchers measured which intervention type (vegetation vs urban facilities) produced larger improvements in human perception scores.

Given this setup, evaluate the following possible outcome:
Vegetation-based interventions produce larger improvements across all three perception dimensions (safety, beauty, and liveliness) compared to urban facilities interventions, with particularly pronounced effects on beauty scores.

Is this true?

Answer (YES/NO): YES